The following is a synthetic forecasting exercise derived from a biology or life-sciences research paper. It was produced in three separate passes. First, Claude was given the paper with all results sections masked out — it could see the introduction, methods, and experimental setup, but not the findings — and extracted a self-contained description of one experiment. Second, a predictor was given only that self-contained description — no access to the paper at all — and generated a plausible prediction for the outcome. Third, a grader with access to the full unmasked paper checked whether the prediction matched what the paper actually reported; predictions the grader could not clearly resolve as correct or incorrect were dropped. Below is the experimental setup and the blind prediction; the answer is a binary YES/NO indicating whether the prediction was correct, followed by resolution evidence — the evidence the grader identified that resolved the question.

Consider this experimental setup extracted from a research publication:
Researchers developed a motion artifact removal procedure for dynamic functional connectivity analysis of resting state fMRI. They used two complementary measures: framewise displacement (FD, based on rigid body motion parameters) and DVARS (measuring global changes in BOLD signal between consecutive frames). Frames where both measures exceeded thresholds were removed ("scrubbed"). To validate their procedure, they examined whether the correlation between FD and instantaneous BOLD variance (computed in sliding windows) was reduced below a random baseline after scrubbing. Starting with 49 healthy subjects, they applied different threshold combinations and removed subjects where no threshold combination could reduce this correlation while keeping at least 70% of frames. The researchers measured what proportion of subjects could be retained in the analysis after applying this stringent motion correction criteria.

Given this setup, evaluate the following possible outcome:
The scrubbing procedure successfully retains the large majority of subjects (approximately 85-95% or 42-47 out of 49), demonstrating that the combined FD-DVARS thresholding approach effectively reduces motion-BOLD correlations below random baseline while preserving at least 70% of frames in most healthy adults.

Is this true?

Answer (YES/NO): NO